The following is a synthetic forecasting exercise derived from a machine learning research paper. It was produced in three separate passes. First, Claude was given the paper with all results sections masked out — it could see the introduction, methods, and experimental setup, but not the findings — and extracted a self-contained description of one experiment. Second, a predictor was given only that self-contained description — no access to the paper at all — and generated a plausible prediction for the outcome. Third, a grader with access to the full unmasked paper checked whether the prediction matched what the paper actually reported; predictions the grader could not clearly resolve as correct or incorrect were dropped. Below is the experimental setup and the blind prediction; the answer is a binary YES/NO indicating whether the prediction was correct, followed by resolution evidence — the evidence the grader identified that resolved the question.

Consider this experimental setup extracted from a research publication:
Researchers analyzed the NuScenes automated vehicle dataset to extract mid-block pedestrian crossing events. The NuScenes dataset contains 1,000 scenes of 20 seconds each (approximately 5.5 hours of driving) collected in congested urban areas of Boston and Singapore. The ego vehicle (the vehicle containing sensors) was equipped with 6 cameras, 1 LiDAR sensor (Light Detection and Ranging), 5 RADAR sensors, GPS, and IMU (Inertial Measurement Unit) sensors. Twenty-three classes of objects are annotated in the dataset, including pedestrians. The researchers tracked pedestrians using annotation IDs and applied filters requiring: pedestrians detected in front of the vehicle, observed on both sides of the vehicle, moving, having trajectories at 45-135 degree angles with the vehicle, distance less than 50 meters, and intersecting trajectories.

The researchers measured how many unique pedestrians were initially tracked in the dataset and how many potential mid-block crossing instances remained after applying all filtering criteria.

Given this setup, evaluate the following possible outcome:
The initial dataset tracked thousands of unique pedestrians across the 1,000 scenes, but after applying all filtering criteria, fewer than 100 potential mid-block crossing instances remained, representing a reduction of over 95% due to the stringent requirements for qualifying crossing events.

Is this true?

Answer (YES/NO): NO